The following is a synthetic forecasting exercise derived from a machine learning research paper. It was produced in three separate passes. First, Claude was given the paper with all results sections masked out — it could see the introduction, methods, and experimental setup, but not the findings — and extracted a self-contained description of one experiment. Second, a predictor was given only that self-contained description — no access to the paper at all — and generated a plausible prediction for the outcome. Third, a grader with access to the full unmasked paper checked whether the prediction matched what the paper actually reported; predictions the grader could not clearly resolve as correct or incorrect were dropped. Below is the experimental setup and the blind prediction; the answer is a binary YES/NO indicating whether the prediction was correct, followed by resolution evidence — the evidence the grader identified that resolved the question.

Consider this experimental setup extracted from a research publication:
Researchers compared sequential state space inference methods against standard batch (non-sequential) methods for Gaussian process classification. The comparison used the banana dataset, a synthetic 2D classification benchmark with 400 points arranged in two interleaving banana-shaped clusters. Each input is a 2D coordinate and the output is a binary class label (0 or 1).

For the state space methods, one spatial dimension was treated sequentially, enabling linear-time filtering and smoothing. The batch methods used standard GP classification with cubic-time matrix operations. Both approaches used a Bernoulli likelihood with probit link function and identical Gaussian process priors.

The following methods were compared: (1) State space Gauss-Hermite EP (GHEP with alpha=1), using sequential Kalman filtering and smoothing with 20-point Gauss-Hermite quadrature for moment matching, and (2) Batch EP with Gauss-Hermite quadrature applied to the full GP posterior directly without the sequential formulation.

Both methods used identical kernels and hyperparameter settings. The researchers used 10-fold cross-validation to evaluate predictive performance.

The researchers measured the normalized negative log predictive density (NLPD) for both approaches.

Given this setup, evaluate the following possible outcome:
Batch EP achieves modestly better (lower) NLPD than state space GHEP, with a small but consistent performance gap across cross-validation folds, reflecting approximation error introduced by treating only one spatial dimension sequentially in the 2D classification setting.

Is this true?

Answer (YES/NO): NO